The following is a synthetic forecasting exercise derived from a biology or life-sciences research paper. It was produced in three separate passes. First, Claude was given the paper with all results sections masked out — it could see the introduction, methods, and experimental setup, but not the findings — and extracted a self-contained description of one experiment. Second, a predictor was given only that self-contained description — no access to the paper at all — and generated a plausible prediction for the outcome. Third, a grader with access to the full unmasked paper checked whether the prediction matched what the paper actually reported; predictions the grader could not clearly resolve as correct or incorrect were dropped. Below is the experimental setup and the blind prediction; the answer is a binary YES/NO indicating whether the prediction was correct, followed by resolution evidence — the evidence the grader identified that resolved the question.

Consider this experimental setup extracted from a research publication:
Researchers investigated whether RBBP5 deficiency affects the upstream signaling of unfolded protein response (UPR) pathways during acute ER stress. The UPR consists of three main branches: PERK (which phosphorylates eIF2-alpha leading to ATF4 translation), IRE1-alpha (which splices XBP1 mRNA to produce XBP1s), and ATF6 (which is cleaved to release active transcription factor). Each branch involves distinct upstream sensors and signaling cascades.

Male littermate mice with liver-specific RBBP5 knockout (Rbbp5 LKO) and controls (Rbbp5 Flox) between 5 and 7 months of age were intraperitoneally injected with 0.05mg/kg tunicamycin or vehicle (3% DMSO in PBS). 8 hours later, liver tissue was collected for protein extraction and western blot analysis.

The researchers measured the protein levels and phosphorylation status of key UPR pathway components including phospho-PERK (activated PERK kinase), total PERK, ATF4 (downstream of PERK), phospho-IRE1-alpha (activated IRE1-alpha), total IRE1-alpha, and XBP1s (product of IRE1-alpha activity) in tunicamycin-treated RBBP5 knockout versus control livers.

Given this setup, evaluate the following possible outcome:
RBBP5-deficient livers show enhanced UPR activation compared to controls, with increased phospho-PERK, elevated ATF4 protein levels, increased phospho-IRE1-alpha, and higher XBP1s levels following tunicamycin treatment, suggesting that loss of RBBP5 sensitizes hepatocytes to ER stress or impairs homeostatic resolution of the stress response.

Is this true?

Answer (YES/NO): NO